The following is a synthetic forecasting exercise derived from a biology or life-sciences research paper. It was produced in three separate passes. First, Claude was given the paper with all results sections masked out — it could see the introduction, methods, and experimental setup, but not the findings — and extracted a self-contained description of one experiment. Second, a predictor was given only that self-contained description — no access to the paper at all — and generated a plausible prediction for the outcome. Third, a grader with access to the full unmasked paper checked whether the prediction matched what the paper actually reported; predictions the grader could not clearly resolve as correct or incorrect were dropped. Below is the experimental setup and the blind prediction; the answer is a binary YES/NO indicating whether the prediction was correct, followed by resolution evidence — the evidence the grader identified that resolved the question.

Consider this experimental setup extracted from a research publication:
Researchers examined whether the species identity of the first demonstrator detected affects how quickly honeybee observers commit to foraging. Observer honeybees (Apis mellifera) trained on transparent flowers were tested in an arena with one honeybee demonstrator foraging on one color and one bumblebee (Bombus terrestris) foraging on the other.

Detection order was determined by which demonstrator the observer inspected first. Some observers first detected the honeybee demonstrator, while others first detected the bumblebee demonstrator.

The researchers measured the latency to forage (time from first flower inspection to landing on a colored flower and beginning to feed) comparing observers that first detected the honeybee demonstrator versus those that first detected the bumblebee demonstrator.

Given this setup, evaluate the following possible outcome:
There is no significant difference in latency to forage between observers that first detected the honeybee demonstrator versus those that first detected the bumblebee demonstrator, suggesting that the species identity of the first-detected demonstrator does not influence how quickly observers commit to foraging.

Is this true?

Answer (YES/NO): NO